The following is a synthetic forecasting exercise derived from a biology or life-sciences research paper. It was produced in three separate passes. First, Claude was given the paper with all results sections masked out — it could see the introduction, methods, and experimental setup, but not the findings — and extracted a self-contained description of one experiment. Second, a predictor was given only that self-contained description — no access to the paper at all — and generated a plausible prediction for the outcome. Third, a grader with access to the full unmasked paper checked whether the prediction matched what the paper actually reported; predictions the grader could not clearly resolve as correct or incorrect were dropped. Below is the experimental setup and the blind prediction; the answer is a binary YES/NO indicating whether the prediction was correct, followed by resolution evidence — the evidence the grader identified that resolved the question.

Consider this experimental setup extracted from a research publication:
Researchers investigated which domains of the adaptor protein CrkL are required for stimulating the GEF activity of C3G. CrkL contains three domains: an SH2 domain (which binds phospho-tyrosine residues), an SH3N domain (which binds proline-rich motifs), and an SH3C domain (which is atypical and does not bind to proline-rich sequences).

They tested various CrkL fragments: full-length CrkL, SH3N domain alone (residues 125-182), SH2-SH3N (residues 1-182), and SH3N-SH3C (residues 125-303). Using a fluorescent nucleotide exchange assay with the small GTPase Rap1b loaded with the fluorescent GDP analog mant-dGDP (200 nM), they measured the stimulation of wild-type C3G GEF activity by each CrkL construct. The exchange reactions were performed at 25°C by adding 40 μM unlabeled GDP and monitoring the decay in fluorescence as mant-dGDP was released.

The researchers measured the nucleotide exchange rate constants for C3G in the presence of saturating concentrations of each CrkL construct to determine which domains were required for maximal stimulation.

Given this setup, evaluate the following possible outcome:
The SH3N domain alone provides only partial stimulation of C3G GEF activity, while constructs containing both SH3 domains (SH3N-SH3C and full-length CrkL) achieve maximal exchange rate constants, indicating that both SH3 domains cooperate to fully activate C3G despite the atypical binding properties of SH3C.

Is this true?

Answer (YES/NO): YES